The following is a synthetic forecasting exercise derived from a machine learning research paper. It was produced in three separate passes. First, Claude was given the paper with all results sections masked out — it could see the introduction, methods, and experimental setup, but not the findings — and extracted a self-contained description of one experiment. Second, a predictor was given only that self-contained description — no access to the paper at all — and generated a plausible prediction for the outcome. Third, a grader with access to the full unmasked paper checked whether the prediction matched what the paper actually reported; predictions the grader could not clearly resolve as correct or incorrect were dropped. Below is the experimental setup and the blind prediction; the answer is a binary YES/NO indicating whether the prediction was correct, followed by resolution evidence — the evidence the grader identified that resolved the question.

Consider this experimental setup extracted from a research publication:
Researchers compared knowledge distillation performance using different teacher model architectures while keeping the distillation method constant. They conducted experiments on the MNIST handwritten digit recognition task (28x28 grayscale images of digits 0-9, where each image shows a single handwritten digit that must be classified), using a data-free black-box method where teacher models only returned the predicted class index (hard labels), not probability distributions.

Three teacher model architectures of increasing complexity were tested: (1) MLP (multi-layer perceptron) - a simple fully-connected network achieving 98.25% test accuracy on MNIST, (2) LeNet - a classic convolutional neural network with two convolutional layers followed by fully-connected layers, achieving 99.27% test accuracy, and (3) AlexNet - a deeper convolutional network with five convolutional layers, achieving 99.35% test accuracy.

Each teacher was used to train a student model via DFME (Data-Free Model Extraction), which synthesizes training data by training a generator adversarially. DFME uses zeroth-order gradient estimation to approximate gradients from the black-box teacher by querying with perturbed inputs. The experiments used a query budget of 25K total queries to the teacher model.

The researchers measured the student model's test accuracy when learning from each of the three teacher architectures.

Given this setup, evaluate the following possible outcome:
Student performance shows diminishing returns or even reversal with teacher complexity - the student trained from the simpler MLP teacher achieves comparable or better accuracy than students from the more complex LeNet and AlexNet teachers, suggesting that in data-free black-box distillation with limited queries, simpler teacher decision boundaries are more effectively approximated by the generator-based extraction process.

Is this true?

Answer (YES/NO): NO